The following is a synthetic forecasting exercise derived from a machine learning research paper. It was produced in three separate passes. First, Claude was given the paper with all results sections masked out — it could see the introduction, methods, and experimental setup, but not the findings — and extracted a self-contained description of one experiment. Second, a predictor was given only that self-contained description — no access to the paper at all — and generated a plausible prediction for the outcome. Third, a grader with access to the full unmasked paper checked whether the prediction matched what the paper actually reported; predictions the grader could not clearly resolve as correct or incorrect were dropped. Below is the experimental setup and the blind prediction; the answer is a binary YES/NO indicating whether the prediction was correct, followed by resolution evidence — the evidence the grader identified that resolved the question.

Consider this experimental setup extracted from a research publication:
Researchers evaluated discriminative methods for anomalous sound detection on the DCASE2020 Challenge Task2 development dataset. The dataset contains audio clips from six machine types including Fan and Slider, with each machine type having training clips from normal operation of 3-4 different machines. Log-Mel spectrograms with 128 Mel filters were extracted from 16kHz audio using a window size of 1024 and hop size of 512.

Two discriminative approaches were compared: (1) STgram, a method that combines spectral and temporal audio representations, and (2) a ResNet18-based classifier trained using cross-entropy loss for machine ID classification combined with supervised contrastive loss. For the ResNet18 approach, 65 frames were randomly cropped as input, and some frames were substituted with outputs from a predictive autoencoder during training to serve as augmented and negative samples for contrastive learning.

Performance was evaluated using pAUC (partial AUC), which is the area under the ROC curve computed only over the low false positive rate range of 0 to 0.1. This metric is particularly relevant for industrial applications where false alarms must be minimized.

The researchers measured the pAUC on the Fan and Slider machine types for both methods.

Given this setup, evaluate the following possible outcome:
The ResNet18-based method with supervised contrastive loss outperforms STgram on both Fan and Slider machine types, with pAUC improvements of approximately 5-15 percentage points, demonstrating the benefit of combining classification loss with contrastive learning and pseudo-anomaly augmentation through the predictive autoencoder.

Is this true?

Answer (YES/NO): NO